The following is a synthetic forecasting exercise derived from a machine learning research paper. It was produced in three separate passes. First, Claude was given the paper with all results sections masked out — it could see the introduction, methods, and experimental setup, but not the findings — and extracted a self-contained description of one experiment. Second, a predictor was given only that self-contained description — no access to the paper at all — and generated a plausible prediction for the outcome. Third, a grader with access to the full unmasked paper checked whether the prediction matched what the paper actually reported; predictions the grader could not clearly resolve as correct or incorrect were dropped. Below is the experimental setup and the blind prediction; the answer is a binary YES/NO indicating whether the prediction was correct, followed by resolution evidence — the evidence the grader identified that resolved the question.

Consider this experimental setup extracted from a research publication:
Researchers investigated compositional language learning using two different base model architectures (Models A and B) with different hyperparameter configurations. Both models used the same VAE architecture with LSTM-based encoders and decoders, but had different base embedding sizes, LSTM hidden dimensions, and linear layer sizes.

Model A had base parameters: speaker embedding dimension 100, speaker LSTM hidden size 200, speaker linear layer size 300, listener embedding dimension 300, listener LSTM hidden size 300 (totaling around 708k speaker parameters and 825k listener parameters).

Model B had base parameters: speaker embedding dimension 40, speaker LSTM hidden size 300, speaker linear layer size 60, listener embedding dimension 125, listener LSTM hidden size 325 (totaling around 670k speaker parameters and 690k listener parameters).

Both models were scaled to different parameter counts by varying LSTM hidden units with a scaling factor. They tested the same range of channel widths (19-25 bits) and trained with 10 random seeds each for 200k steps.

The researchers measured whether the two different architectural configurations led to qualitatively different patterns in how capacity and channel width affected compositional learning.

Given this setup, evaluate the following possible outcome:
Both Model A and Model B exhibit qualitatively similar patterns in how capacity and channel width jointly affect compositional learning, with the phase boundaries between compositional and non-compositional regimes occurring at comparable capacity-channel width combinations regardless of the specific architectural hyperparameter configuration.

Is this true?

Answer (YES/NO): NO